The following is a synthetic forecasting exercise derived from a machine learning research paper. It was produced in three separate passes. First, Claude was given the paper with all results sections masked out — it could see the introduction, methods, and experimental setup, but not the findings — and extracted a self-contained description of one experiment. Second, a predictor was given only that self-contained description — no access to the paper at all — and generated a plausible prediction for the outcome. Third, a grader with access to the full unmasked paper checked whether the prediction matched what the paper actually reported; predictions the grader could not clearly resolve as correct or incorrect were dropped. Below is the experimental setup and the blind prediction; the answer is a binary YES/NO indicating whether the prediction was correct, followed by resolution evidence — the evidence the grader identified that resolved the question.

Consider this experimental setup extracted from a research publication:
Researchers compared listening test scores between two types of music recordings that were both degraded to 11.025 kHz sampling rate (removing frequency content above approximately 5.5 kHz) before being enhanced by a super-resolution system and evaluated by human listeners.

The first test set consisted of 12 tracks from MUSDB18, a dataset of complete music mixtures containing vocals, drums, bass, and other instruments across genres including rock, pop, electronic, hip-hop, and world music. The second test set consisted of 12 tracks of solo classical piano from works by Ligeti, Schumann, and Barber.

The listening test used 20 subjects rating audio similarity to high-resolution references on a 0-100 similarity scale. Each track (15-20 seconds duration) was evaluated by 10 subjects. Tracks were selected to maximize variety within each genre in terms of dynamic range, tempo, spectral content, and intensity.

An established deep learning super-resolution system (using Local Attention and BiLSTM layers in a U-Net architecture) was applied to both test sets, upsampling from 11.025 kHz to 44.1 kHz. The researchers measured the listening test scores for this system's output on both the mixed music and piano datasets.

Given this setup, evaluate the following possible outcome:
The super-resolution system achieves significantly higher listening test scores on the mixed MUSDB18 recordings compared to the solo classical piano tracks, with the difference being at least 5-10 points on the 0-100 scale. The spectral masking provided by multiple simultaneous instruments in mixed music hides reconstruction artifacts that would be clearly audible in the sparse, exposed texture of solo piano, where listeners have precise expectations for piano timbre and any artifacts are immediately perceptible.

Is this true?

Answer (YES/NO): NO